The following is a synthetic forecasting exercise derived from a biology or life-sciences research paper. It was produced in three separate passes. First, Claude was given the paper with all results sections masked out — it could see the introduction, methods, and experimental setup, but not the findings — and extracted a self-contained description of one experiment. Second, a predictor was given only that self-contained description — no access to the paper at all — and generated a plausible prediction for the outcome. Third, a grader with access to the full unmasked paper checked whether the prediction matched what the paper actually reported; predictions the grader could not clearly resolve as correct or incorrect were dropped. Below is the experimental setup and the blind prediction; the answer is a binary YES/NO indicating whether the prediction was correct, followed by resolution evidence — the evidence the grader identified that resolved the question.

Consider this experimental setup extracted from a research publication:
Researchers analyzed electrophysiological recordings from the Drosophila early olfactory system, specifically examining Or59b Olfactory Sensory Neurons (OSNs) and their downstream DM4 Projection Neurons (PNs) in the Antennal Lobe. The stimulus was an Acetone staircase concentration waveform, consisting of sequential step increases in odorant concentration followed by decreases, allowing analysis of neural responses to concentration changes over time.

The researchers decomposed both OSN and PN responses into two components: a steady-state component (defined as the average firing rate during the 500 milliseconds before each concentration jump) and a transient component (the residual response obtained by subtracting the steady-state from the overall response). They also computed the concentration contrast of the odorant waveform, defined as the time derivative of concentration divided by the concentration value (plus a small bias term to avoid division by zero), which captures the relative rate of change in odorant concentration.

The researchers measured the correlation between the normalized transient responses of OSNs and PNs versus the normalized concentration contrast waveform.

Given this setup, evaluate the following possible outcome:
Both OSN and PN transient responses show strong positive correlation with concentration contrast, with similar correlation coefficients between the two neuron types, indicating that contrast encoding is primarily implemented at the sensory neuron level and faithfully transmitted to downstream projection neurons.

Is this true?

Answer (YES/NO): NO